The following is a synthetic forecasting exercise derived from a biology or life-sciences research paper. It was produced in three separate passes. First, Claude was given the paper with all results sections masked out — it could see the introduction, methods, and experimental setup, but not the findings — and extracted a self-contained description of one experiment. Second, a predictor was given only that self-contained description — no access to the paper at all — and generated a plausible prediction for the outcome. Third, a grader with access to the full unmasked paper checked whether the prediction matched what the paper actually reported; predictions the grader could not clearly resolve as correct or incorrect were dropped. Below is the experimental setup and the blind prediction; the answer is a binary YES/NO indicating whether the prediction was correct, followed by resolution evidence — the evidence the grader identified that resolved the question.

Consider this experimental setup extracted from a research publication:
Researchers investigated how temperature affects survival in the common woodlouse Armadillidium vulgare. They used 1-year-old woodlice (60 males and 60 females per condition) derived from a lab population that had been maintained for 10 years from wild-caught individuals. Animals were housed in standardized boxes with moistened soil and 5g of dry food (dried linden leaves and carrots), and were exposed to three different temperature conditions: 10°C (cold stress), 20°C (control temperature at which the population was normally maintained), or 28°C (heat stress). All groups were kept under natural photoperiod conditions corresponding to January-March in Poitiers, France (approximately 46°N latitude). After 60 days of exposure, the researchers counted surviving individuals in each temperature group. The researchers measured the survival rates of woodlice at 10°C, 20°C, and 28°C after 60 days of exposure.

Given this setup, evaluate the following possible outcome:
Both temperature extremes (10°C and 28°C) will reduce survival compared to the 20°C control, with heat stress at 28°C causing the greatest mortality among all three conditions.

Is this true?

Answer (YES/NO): NO